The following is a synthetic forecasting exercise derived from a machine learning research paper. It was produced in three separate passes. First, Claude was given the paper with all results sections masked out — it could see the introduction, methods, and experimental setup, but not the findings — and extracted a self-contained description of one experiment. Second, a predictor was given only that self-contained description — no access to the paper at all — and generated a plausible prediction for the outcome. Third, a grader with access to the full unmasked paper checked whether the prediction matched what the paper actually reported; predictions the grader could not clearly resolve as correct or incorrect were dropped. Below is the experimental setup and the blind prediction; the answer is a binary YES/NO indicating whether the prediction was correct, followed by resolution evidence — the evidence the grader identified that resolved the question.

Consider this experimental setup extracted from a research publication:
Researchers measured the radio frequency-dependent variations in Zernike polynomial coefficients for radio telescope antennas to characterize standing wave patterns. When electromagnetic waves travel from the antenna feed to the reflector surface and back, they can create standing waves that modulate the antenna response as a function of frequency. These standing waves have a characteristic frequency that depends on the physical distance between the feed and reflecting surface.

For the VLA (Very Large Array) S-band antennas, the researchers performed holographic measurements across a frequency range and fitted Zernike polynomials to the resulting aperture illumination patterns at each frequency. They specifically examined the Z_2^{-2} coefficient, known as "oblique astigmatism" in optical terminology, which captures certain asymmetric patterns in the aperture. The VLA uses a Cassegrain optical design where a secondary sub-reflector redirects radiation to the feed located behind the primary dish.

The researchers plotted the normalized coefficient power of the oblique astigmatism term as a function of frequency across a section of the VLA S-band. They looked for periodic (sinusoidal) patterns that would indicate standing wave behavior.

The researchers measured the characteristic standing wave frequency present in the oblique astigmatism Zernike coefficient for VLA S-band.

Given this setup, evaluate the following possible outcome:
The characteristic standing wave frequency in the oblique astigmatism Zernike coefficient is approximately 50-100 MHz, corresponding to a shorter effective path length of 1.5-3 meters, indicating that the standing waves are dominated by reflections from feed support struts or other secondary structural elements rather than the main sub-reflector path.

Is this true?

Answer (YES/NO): NO